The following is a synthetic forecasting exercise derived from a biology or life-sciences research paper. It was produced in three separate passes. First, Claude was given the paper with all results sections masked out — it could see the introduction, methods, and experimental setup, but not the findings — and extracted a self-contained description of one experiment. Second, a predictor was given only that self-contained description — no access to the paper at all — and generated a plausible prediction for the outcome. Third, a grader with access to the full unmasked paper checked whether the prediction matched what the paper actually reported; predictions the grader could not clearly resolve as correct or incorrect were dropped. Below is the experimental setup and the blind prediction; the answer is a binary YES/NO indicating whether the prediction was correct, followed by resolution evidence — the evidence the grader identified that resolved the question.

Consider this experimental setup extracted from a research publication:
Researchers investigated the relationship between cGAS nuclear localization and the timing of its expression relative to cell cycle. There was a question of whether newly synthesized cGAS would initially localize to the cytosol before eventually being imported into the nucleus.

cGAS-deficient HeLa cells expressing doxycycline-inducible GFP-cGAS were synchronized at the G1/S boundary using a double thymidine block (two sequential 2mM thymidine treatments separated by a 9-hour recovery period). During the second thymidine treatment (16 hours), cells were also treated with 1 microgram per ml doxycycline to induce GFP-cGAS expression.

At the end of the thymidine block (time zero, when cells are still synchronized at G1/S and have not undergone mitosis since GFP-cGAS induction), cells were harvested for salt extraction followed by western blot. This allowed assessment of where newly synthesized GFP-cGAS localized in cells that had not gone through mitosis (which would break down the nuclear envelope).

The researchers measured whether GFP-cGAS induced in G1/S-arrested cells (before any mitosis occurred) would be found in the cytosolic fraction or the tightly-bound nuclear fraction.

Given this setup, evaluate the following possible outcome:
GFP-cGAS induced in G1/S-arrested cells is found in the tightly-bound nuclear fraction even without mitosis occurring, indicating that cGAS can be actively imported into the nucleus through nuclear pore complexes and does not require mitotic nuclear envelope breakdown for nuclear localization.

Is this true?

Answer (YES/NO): YES